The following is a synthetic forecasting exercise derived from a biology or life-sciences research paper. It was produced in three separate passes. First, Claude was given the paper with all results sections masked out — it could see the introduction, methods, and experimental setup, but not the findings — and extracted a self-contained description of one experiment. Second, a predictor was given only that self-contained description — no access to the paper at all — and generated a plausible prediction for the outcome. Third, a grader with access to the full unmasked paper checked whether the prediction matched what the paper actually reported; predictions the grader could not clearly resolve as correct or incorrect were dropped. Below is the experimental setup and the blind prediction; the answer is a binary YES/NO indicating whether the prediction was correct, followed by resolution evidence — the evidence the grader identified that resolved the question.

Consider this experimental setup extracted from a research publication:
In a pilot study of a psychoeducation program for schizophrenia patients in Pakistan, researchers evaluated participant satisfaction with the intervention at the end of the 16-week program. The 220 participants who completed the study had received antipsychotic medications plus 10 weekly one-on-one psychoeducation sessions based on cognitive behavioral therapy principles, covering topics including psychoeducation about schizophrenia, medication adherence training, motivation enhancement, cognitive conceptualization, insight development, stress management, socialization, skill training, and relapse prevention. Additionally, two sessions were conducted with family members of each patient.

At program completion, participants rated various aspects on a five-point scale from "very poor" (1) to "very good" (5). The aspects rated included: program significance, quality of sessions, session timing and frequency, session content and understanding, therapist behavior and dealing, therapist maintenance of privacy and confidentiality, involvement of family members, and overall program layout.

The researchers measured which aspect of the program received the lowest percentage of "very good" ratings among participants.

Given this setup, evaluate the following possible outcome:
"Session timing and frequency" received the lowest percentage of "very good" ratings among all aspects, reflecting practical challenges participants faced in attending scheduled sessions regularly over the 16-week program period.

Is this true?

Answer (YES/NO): NO